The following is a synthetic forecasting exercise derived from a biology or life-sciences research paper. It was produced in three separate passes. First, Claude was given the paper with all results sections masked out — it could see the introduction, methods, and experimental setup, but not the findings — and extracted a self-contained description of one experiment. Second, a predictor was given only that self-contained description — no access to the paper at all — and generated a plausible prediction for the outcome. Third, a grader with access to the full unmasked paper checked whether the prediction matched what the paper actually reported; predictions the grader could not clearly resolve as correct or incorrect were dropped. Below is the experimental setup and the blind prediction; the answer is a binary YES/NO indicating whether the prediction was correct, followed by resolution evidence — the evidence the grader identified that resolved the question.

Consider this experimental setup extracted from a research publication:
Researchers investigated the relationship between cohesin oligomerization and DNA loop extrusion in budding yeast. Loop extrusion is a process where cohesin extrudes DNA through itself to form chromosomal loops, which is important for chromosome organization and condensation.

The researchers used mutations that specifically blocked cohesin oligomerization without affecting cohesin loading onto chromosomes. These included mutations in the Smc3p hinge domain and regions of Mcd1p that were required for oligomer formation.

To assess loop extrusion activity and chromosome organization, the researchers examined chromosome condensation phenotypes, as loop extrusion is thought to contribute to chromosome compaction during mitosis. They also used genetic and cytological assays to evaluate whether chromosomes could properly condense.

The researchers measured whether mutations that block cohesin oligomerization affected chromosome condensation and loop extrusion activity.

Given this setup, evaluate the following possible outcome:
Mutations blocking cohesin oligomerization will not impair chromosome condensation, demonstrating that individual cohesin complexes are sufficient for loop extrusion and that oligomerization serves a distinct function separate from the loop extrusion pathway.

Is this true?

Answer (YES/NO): NO